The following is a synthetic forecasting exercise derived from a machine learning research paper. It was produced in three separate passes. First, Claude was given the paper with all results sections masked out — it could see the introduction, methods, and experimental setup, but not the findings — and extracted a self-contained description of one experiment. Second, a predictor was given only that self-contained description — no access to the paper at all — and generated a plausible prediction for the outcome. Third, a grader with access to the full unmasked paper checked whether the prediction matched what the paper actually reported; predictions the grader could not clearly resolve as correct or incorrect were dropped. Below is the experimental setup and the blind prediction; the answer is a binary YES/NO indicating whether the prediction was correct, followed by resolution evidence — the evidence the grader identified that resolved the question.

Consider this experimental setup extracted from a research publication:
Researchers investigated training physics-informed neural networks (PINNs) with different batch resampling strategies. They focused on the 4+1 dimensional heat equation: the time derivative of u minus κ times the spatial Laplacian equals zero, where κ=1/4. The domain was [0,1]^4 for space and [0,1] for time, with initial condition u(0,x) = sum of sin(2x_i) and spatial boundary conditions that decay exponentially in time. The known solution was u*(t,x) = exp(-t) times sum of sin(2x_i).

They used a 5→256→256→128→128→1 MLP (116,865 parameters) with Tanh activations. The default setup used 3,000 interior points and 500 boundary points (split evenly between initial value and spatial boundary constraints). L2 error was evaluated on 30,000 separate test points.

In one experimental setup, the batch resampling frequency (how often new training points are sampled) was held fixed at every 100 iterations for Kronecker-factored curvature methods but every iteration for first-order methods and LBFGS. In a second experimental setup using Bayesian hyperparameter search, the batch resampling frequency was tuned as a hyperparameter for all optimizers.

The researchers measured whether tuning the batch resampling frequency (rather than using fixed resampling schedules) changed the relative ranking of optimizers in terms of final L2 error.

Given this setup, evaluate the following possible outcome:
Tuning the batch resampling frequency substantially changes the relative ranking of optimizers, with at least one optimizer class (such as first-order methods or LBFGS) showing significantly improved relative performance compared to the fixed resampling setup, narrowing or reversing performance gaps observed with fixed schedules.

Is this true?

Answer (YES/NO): NO